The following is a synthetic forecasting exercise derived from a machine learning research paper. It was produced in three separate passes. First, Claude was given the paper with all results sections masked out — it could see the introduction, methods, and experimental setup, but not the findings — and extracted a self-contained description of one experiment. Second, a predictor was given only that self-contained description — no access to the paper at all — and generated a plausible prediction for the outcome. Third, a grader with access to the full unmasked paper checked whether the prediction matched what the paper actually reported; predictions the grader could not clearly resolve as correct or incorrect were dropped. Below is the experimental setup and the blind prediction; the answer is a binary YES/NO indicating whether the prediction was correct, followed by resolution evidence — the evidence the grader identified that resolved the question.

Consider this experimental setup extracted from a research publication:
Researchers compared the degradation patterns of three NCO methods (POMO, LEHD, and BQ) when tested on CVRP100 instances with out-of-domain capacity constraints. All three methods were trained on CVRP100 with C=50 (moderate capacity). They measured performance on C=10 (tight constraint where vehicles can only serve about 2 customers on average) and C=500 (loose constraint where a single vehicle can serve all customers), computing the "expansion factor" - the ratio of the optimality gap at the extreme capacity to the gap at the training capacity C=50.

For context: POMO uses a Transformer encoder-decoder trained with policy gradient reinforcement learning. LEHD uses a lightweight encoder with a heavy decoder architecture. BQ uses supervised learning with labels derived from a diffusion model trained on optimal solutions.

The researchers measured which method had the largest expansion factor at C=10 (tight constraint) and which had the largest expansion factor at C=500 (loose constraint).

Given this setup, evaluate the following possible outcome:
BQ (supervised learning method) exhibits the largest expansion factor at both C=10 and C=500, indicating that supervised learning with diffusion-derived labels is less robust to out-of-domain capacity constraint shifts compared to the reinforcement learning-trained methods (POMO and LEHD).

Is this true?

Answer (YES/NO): NO